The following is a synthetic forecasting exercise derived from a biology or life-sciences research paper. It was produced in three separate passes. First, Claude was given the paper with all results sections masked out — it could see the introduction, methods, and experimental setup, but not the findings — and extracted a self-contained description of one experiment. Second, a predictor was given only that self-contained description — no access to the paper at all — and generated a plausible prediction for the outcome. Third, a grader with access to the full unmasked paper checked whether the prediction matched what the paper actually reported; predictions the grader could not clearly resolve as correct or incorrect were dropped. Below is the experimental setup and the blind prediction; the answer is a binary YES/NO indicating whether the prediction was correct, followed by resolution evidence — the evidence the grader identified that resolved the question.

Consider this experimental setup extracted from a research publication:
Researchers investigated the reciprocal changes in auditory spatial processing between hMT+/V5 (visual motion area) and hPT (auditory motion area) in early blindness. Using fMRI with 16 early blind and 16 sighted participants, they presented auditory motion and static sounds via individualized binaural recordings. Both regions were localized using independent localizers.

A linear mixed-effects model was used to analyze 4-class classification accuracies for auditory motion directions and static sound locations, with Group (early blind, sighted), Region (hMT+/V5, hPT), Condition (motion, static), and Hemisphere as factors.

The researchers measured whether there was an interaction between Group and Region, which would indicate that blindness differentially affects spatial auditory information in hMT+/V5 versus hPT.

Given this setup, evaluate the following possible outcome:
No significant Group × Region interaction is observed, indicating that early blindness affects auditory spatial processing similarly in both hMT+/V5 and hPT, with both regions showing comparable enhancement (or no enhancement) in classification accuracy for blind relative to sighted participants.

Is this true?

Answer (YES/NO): NO